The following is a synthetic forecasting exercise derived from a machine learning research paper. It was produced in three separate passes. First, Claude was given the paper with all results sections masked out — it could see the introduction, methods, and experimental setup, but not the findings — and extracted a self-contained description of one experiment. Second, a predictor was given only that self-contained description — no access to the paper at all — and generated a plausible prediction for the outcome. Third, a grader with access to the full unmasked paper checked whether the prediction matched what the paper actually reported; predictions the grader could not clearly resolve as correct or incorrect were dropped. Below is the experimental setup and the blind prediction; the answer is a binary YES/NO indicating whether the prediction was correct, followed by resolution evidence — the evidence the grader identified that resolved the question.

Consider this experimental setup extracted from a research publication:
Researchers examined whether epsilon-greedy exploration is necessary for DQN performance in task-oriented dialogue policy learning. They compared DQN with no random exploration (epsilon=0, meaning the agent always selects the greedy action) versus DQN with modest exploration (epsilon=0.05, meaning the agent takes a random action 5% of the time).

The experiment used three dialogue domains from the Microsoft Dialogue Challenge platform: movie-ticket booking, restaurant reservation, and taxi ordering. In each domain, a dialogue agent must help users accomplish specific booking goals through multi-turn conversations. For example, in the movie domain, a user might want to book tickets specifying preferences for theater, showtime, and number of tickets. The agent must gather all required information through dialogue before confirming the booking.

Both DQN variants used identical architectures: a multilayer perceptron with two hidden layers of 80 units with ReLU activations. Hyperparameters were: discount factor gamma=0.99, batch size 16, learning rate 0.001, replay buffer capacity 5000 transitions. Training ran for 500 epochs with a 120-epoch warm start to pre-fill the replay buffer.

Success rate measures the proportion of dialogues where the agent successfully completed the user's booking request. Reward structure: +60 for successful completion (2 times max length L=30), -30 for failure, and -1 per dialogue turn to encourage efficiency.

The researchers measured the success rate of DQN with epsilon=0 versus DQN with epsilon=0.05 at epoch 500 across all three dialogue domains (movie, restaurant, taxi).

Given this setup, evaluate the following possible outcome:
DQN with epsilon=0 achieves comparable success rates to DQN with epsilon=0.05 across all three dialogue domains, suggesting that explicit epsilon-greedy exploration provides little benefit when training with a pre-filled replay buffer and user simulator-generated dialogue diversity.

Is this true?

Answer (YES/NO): NO